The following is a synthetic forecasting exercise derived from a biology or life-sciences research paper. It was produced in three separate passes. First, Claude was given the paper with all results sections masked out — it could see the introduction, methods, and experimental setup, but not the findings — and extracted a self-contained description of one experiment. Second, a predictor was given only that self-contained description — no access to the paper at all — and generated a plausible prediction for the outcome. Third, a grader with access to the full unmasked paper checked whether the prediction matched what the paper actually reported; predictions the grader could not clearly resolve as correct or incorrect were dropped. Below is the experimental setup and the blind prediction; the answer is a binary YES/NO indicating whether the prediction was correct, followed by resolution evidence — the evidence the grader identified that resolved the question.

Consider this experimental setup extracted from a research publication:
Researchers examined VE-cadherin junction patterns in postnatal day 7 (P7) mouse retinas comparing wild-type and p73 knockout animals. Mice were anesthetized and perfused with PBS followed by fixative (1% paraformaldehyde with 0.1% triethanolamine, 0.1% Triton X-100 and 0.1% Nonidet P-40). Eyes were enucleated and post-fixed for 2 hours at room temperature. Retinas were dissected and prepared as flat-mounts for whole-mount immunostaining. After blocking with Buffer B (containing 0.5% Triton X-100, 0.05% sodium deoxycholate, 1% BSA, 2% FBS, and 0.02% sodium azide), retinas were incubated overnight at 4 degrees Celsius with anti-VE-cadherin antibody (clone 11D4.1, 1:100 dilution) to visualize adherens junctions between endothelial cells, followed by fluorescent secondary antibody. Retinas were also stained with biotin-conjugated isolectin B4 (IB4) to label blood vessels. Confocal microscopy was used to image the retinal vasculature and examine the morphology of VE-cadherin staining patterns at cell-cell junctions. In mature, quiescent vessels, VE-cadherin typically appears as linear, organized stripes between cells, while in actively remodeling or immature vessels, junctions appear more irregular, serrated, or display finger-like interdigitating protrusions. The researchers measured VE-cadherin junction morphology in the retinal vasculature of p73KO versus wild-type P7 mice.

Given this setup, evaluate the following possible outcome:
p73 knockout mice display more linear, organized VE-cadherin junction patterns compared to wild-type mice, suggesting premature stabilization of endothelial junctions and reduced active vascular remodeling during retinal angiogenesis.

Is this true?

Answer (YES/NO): NO